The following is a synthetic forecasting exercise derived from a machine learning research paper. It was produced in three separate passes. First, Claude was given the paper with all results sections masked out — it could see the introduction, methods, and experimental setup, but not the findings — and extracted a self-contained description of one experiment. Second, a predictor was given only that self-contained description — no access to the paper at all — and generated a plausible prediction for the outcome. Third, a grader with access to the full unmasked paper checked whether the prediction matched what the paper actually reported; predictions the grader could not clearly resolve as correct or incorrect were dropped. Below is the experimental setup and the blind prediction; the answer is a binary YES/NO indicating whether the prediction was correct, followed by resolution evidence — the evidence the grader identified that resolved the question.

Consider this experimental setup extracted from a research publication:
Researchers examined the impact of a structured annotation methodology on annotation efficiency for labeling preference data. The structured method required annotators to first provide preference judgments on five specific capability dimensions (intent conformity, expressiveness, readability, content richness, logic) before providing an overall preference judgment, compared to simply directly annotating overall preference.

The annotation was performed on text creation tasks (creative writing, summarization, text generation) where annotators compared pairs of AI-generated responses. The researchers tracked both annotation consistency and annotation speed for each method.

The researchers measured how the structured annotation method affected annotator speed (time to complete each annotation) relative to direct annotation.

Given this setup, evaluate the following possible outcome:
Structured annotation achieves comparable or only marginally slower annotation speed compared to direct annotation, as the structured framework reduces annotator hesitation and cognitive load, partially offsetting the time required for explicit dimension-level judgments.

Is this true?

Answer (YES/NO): YES